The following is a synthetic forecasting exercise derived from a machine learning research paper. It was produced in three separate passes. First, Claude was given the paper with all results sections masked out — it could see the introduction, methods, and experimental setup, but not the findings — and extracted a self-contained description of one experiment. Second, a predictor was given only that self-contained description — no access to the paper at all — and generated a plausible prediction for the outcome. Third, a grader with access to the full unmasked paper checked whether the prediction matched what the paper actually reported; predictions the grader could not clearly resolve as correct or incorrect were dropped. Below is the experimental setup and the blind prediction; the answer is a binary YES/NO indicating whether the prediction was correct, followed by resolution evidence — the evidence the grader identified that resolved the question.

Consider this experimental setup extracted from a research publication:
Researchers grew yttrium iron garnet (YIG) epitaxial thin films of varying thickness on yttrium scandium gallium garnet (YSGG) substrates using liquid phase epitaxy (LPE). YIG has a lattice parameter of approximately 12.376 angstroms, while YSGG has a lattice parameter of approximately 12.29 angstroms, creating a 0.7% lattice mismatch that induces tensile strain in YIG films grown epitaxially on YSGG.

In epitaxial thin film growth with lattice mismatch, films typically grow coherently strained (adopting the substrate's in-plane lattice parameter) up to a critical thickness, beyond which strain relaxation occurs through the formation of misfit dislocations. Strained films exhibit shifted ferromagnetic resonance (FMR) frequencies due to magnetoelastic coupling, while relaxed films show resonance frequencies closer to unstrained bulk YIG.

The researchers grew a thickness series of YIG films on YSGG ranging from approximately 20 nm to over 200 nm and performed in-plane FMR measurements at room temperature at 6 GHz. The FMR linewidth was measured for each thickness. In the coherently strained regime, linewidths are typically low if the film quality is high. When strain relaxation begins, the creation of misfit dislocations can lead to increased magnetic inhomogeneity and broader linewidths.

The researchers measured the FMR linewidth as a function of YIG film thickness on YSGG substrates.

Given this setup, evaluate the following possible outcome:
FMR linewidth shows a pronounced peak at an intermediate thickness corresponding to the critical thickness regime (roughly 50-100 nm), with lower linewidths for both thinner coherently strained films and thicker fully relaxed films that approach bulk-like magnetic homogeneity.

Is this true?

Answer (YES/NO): NO